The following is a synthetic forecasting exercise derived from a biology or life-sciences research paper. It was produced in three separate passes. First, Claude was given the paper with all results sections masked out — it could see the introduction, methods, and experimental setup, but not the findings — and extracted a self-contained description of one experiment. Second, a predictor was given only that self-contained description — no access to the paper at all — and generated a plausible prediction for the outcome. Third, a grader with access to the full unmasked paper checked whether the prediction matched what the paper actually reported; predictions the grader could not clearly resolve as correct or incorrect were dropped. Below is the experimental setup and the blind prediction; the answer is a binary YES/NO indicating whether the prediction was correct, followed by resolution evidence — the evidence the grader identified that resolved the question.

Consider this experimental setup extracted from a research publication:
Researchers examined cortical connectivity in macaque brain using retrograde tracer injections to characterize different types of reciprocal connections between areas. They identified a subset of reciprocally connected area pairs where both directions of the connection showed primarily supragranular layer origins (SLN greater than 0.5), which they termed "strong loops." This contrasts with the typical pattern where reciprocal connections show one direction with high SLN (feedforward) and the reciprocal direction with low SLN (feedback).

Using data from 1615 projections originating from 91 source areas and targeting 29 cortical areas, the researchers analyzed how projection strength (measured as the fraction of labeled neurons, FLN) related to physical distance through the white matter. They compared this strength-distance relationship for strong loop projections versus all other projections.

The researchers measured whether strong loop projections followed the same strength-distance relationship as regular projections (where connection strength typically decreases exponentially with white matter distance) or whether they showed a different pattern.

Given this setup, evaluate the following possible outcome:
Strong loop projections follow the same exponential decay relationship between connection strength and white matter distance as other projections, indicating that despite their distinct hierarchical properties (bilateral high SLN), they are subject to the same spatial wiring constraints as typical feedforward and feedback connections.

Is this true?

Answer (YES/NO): NO